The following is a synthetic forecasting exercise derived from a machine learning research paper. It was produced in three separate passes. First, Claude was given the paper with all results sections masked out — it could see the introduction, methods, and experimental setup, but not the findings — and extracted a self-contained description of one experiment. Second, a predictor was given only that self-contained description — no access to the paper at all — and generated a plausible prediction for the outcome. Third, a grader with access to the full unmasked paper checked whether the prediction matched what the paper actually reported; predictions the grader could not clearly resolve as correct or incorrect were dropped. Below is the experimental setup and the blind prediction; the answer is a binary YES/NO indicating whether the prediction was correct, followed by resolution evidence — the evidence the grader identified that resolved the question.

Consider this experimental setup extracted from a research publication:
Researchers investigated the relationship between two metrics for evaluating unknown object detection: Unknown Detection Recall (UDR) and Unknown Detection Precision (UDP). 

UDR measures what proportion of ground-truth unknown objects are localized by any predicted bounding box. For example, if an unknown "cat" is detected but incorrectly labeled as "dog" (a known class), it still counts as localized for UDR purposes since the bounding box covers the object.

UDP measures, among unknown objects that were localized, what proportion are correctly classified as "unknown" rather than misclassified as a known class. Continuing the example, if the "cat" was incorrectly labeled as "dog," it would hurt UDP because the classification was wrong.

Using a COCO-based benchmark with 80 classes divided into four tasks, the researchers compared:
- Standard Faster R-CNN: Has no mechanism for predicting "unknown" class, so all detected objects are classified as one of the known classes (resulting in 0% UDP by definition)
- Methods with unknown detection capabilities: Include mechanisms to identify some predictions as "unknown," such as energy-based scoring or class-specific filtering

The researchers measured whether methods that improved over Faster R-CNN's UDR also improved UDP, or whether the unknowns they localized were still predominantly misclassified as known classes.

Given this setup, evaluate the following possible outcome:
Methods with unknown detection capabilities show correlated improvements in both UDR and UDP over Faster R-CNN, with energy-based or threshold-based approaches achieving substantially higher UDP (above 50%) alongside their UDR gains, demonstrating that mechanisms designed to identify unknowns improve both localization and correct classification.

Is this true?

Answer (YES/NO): NO